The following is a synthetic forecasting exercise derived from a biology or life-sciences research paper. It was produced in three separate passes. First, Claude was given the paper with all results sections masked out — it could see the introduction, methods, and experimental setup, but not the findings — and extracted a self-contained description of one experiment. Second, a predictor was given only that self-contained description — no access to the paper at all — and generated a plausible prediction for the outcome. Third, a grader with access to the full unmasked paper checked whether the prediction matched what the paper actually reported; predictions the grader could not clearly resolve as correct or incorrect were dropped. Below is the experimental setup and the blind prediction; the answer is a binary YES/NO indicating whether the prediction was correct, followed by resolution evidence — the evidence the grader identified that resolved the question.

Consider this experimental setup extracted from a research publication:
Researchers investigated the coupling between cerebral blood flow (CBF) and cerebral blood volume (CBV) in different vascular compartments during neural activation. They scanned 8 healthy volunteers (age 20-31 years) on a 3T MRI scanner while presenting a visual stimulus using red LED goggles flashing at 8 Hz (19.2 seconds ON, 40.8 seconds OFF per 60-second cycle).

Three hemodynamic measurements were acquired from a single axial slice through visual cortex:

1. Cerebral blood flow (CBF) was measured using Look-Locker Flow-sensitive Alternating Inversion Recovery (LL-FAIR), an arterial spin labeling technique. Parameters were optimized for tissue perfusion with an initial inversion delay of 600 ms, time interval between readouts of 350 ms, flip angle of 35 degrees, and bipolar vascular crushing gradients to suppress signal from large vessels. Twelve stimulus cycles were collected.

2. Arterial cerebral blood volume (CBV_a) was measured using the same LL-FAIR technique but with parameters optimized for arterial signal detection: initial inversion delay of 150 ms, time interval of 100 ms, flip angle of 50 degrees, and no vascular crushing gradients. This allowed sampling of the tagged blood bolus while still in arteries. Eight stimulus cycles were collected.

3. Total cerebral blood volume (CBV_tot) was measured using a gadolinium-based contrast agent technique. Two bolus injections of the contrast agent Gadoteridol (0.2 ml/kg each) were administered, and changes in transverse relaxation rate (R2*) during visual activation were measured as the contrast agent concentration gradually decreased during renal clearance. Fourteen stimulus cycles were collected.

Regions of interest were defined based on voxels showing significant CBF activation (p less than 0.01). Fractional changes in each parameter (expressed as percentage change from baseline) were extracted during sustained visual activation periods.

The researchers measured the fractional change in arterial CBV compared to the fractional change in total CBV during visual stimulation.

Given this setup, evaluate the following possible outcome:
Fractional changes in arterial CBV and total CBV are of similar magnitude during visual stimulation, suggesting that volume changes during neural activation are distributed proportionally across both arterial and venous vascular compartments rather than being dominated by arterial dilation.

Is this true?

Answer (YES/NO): NO